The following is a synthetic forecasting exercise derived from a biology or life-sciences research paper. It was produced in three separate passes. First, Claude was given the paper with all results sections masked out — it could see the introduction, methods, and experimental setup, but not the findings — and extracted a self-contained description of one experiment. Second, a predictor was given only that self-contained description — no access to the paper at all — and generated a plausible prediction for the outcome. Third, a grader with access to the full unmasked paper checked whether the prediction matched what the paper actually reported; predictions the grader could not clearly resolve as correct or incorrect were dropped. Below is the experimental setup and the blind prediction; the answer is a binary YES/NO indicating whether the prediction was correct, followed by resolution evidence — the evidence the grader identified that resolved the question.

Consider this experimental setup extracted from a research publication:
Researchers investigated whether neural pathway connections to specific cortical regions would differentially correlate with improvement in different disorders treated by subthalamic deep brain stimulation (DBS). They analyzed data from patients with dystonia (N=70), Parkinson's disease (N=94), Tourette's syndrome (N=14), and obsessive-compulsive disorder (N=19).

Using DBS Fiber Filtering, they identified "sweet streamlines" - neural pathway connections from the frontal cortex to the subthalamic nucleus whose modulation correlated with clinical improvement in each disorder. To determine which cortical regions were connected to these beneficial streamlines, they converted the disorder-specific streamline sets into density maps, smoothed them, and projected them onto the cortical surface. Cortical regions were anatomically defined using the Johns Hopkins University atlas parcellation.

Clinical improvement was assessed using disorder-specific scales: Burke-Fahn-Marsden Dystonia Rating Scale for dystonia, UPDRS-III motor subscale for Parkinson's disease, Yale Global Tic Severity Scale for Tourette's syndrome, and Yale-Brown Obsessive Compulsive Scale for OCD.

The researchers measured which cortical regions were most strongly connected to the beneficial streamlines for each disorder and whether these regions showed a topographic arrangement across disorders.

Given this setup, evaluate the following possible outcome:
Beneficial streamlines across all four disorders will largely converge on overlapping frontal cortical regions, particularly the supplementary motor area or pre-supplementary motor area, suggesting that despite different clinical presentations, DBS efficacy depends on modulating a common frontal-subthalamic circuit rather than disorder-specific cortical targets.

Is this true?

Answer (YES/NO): NO